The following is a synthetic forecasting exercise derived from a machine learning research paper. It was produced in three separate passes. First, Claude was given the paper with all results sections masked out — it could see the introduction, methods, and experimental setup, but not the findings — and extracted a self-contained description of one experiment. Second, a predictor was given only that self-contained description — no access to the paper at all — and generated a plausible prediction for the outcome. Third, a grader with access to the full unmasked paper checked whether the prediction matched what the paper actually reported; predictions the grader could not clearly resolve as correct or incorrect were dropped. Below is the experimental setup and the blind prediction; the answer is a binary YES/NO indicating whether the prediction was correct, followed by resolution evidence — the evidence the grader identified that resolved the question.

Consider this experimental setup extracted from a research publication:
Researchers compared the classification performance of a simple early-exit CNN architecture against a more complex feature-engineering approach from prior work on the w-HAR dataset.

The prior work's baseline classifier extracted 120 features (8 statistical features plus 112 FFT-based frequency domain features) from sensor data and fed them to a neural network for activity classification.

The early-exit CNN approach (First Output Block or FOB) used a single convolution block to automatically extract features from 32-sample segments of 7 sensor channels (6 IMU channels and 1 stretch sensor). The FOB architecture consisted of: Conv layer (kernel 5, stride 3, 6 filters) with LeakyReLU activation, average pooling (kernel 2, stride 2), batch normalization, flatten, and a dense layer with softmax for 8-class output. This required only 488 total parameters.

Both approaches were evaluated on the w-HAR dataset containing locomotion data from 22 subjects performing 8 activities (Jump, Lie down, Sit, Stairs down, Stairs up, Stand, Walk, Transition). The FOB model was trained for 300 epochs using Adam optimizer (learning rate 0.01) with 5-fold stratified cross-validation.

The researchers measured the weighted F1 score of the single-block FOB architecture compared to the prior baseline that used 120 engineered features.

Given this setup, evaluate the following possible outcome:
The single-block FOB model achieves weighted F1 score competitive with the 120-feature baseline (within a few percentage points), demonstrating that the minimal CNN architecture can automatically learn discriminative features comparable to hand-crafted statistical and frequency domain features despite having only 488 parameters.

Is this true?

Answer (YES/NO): YES